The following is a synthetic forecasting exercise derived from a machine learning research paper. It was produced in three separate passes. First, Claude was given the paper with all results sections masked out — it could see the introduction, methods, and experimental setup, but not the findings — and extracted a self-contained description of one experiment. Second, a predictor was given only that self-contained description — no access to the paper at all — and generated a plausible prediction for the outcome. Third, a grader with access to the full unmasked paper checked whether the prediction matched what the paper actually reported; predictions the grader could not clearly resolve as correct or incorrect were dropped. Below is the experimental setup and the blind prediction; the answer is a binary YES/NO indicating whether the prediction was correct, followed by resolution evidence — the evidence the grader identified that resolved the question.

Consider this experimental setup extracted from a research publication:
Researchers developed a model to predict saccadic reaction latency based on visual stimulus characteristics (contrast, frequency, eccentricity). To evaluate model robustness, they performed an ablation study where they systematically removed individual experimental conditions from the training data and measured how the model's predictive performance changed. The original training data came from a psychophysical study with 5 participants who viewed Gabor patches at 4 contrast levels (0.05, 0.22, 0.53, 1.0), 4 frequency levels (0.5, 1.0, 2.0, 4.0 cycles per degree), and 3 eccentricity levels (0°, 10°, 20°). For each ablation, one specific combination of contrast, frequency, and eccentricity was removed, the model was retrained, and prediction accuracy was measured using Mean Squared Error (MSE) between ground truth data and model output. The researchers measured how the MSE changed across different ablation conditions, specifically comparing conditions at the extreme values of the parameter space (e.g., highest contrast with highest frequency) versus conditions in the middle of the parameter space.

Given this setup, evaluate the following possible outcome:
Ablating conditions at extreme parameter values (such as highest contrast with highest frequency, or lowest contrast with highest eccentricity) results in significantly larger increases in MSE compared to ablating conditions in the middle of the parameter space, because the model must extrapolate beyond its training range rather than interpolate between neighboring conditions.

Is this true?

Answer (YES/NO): YES